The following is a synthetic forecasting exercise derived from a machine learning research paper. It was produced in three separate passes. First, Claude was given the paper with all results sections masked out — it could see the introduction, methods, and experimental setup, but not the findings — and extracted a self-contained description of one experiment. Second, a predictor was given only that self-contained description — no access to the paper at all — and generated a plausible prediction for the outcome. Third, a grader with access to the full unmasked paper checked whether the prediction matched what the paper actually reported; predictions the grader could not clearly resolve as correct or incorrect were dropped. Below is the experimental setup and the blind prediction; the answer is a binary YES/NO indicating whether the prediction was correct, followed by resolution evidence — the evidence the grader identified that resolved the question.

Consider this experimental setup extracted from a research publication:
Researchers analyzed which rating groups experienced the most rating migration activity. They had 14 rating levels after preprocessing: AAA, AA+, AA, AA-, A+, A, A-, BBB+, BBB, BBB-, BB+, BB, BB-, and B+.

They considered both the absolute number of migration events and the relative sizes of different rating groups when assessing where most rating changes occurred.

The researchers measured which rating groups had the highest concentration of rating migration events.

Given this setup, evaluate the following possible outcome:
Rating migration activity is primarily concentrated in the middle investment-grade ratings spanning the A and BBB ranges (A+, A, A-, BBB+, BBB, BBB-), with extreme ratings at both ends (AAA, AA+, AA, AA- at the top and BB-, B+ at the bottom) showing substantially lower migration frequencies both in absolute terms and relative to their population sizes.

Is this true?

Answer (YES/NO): YES